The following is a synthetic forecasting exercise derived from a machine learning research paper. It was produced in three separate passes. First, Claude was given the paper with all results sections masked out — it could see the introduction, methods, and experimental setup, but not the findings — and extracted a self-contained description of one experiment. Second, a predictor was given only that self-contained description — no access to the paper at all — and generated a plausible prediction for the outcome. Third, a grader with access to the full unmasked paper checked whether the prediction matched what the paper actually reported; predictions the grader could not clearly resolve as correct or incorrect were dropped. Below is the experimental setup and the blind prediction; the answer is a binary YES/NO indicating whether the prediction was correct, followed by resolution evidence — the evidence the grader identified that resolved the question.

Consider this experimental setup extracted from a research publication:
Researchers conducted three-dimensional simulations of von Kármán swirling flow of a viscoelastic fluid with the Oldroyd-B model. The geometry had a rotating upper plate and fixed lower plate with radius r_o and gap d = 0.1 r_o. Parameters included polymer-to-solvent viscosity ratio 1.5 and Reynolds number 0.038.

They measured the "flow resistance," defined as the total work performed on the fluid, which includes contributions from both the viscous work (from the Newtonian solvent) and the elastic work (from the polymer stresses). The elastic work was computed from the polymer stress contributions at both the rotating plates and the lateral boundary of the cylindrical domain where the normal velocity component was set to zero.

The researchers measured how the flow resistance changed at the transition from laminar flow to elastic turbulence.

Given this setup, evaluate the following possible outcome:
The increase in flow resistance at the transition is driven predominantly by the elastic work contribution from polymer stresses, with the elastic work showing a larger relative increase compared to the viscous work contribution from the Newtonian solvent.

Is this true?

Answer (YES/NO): YES